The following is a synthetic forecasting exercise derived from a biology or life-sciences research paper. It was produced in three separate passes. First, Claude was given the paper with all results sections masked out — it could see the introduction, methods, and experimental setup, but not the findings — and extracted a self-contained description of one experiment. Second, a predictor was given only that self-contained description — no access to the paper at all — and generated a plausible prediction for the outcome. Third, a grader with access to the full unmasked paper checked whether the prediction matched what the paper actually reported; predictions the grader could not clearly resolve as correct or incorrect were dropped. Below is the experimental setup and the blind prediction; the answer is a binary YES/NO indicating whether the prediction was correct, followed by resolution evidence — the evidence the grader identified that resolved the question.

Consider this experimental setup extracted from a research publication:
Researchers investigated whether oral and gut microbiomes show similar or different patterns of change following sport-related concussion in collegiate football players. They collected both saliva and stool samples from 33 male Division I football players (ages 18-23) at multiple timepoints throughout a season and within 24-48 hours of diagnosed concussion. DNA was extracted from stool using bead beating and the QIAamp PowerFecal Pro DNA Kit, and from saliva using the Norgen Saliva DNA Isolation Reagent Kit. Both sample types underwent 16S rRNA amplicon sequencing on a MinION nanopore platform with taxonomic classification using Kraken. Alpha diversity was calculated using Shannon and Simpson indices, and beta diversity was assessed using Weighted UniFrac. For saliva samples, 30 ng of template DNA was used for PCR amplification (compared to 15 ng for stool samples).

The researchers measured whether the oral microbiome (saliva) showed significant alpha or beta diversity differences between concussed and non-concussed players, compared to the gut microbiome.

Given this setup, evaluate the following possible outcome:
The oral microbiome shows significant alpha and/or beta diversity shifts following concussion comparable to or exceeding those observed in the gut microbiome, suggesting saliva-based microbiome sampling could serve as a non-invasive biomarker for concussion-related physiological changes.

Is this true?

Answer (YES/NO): NO